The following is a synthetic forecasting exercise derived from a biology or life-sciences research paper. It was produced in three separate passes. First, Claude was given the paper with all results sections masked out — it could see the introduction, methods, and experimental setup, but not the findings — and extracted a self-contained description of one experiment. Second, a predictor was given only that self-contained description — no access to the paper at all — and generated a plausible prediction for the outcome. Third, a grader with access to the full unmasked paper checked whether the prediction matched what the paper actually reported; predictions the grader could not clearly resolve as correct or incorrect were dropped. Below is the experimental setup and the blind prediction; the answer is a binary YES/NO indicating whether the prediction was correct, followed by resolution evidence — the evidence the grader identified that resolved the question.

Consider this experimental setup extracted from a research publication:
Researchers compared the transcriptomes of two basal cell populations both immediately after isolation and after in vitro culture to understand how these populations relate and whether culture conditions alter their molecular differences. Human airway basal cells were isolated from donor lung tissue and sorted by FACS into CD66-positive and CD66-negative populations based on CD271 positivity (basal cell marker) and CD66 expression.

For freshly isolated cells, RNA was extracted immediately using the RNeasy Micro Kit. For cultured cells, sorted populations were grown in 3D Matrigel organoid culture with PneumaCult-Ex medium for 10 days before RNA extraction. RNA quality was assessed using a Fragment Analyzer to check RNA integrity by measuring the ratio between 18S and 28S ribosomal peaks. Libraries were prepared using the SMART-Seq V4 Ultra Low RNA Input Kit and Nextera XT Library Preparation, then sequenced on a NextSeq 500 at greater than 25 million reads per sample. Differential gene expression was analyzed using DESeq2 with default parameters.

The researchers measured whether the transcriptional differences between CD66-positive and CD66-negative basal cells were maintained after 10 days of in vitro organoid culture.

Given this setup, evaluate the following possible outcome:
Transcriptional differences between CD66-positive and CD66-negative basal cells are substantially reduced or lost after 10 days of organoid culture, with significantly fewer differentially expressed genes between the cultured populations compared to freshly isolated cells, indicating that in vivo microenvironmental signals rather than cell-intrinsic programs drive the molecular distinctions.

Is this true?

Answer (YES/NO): YES